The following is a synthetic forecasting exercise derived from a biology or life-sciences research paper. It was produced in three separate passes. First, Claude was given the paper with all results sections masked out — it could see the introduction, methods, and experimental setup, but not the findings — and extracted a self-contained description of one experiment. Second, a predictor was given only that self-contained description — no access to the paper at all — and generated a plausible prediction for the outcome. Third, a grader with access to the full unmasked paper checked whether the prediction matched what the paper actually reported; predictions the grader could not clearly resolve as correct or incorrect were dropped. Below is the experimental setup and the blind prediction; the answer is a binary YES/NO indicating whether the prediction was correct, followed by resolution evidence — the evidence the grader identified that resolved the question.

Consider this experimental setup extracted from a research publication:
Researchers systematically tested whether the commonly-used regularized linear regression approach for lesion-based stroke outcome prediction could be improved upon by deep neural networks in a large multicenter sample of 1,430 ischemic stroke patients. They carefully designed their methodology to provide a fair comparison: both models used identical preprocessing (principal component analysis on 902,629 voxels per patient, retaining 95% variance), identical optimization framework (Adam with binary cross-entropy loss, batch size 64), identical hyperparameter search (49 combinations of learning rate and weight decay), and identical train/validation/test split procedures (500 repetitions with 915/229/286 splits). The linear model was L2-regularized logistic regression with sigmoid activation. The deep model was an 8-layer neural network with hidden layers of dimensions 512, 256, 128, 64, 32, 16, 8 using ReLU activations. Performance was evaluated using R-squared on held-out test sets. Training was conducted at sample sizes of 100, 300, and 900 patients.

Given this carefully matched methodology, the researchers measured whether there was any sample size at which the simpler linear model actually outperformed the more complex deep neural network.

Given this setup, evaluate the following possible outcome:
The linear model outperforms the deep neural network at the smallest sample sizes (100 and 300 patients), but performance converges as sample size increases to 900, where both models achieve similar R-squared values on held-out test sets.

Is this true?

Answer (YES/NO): NO